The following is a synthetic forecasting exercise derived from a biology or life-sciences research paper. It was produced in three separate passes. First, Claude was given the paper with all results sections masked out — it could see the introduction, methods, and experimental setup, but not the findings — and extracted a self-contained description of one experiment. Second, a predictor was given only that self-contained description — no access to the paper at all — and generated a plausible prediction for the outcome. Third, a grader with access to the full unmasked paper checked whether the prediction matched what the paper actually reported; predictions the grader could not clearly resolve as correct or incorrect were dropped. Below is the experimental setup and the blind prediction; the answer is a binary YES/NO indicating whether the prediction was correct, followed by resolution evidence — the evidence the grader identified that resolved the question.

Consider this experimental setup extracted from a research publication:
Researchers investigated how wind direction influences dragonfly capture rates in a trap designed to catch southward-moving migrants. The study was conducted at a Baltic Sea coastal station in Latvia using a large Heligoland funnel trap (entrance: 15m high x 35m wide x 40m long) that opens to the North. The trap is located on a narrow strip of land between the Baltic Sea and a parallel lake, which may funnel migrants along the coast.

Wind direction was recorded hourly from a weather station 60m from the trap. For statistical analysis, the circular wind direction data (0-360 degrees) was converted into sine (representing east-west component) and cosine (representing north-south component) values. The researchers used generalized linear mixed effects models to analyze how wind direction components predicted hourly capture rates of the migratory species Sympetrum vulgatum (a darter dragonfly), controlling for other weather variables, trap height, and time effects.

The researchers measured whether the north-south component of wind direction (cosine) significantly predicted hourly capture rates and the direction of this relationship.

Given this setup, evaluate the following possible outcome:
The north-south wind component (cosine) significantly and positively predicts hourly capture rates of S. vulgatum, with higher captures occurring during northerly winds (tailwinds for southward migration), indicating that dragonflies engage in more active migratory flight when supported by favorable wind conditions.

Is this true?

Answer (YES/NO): NO